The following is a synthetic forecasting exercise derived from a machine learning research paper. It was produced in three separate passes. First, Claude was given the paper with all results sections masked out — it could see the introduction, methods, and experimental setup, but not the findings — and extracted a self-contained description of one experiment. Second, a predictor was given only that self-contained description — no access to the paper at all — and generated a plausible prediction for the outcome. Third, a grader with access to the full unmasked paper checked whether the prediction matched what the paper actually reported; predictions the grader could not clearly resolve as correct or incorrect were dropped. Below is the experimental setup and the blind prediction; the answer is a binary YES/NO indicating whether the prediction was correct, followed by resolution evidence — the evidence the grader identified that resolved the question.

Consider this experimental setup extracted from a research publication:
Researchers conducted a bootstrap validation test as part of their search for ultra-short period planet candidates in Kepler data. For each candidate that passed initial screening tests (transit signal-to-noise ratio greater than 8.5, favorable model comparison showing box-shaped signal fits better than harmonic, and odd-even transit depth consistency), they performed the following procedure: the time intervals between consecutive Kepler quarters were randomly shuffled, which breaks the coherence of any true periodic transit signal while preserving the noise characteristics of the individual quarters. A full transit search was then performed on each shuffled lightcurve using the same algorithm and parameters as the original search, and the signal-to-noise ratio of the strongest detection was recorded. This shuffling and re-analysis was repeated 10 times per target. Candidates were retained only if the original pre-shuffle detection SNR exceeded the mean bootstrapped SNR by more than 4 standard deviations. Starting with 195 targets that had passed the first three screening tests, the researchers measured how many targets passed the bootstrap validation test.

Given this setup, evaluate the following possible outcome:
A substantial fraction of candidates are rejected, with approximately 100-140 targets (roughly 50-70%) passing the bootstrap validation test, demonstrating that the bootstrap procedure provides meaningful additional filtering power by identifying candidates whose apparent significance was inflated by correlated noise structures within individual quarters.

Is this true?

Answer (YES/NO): NO